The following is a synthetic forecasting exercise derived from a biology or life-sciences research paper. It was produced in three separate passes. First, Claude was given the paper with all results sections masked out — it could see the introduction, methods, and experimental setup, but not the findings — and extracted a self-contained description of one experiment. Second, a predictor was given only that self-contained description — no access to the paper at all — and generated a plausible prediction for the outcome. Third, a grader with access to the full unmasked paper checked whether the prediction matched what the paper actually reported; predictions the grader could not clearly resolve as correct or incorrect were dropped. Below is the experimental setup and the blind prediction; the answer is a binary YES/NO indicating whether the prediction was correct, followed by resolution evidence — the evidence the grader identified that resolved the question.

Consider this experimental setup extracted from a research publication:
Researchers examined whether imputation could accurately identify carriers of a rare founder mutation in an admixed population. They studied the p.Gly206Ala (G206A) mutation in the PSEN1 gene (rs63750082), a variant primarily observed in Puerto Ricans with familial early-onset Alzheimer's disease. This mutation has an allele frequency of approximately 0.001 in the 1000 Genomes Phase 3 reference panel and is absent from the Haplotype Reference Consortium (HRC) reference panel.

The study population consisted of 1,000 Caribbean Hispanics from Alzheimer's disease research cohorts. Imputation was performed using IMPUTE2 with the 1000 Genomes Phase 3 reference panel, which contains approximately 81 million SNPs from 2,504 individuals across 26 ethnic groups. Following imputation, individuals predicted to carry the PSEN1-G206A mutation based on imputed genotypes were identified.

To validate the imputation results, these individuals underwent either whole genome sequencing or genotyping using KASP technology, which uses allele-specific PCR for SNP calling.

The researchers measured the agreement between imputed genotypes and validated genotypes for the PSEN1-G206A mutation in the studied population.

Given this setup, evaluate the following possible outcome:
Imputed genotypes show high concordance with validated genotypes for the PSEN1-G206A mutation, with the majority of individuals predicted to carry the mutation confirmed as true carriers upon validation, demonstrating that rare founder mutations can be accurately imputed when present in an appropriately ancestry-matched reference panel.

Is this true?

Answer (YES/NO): YES